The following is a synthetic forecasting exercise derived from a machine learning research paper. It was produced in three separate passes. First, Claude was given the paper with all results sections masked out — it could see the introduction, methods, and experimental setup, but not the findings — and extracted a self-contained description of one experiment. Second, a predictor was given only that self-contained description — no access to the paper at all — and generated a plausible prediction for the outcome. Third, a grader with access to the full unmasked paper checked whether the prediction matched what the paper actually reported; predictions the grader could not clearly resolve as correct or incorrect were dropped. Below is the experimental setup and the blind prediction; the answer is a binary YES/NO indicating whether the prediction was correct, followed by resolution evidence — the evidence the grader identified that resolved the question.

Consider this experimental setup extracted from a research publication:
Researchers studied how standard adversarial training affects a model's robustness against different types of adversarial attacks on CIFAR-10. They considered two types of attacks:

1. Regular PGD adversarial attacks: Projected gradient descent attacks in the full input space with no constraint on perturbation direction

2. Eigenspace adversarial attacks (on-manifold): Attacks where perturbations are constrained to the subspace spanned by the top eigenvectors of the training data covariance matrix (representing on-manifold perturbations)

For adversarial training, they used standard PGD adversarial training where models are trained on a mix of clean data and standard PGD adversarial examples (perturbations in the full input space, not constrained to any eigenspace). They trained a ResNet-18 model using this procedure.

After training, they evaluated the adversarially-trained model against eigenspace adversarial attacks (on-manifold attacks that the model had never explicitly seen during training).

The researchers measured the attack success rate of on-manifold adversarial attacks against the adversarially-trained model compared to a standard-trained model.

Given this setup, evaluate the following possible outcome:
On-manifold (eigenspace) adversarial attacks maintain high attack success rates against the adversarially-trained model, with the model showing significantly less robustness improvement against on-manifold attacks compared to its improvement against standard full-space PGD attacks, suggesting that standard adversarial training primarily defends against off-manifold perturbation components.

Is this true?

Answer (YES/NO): YES